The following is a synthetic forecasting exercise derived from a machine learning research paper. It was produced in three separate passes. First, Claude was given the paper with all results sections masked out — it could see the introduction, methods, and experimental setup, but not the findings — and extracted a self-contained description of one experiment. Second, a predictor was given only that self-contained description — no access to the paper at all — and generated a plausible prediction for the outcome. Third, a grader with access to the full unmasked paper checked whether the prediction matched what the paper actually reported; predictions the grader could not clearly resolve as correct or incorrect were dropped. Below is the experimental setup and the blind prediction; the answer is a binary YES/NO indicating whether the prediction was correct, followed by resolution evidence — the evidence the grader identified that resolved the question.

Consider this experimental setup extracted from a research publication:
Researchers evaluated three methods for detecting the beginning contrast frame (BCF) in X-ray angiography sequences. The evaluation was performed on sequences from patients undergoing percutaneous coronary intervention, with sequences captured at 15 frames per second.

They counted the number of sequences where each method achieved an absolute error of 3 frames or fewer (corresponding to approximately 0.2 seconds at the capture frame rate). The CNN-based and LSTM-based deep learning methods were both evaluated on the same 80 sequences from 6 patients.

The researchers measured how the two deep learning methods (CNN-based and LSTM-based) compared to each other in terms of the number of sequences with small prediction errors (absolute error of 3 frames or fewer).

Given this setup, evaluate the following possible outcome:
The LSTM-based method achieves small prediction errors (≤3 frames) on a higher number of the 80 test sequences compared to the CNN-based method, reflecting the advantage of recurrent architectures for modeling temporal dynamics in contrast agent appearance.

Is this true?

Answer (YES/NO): NO